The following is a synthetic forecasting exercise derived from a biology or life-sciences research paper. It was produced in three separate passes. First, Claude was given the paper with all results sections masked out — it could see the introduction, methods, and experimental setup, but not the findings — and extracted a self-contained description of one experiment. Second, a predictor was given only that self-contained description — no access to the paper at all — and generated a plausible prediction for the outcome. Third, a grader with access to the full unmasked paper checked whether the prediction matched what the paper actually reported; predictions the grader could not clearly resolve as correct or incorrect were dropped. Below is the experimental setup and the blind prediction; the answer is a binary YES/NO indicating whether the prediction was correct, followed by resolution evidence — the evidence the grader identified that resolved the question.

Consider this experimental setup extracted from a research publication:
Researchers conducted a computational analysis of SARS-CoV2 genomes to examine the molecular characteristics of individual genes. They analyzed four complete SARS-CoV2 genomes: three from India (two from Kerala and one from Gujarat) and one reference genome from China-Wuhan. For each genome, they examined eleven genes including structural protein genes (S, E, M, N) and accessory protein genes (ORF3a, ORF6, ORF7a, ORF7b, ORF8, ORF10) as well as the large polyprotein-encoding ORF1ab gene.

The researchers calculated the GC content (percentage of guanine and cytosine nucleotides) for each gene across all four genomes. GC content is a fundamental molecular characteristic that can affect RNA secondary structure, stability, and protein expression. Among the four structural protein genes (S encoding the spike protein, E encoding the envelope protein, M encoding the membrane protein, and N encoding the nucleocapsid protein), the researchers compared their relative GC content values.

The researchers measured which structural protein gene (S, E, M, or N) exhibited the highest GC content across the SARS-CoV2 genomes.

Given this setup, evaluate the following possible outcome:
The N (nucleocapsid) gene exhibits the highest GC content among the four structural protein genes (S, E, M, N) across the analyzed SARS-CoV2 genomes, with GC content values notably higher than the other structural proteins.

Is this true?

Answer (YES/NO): YES